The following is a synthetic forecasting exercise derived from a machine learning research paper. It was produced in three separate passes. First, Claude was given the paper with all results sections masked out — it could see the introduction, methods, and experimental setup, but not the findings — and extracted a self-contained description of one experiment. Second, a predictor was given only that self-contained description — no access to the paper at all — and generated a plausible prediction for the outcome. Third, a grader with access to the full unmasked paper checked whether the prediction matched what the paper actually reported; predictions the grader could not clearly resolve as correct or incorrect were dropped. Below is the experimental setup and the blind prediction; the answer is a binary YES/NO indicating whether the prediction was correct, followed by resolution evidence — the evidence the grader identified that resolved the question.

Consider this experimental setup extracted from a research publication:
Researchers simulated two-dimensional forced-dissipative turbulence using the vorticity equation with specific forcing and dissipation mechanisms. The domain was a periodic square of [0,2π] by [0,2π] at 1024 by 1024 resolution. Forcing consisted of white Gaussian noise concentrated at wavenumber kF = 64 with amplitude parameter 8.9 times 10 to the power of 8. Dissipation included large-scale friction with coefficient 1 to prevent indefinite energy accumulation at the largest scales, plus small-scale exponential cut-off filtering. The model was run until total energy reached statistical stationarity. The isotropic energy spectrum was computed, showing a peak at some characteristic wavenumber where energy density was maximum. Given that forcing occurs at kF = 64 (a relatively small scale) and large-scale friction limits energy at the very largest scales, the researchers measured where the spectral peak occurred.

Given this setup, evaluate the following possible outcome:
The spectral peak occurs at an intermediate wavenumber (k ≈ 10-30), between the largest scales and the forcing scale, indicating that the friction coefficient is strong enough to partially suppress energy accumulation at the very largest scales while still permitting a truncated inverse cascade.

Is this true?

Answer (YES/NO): NO